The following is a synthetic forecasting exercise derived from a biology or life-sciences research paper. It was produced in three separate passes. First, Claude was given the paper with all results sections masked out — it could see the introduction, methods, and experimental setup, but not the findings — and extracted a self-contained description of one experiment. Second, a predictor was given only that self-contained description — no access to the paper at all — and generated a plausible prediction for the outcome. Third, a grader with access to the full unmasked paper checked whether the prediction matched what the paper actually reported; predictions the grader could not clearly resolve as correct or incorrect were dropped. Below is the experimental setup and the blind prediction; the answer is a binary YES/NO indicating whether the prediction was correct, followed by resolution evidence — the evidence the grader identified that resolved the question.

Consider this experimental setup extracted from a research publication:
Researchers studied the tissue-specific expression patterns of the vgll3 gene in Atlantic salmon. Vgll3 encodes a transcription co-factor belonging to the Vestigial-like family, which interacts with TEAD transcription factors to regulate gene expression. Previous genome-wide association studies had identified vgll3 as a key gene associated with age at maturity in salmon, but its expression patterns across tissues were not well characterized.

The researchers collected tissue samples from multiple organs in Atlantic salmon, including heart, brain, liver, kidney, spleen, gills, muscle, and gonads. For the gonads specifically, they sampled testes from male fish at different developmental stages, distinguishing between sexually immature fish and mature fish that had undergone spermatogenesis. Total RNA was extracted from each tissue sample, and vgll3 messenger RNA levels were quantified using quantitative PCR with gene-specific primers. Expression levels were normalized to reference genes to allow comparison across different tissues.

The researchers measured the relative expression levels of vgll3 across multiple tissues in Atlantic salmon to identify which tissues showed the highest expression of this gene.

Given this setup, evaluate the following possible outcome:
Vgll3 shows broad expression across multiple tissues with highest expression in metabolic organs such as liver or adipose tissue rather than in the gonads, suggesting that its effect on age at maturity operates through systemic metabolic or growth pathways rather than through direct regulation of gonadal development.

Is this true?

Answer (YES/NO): NO